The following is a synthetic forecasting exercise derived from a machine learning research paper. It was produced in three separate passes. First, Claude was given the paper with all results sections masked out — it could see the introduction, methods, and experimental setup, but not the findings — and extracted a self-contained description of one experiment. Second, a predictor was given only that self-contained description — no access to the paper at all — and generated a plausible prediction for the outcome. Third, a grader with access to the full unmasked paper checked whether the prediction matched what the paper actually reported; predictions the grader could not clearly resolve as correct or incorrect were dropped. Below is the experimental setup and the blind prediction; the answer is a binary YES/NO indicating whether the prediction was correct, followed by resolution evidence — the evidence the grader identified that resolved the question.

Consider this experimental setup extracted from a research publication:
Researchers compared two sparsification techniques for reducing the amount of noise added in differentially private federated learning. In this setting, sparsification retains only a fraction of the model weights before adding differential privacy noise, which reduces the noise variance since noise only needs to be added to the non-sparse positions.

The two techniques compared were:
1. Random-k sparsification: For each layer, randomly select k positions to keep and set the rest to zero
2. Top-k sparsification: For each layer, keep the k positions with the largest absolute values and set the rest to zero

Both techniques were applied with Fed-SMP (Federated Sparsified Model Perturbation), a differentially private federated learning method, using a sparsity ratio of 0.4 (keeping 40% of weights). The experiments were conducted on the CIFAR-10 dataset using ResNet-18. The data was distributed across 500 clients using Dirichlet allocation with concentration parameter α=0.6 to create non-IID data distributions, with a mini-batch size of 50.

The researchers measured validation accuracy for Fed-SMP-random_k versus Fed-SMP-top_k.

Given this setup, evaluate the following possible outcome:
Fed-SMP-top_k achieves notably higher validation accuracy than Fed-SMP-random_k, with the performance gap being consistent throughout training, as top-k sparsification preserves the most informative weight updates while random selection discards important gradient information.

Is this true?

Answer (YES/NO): YES